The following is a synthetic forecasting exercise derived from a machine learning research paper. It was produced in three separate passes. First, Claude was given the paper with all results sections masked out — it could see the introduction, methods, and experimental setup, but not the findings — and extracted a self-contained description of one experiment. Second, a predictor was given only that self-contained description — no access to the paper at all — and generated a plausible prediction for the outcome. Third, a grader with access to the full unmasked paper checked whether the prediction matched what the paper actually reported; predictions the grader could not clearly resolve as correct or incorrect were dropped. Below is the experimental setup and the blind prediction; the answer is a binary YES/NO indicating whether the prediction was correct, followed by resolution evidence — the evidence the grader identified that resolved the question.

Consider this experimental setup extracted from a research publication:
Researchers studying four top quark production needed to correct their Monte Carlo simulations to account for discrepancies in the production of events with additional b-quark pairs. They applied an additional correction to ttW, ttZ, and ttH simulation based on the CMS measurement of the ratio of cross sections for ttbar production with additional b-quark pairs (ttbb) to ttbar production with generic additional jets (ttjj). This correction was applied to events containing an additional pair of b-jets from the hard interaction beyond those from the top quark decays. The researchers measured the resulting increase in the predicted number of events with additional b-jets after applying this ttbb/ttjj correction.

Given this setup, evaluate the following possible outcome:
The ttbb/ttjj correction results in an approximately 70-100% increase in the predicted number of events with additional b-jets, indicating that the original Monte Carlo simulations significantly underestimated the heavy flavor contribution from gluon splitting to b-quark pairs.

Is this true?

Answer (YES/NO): YES